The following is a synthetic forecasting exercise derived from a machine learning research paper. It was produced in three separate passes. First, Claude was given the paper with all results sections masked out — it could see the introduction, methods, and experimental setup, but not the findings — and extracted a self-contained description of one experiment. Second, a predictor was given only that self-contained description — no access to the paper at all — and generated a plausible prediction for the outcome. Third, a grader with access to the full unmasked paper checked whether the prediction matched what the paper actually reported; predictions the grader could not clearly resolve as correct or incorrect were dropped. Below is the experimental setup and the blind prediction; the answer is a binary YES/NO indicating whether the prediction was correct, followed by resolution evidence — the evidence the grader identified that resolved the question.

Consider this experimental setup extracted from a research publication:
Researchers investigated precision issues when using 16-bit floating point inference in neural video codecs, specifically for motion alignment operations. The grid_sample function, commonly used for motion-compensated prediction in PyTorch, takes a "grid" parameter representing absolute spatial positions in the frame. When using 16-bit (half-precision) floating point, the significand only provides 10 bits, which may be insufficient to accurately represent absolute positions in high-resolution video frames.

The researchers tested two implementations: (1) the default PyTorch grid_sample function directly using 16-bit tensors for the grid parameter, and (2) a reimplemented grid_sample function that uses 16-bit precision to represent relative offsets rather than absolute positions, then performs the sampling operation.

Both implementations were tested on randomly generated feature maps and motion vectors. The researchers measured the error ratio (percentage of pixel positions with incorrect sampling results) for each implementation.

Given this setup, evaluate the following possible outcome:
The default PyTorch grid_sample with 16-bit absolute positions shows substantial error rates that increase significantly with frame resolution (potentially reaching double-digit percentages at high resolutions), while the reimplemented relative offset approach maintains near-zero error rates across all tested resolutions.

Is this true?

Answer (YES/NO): NO